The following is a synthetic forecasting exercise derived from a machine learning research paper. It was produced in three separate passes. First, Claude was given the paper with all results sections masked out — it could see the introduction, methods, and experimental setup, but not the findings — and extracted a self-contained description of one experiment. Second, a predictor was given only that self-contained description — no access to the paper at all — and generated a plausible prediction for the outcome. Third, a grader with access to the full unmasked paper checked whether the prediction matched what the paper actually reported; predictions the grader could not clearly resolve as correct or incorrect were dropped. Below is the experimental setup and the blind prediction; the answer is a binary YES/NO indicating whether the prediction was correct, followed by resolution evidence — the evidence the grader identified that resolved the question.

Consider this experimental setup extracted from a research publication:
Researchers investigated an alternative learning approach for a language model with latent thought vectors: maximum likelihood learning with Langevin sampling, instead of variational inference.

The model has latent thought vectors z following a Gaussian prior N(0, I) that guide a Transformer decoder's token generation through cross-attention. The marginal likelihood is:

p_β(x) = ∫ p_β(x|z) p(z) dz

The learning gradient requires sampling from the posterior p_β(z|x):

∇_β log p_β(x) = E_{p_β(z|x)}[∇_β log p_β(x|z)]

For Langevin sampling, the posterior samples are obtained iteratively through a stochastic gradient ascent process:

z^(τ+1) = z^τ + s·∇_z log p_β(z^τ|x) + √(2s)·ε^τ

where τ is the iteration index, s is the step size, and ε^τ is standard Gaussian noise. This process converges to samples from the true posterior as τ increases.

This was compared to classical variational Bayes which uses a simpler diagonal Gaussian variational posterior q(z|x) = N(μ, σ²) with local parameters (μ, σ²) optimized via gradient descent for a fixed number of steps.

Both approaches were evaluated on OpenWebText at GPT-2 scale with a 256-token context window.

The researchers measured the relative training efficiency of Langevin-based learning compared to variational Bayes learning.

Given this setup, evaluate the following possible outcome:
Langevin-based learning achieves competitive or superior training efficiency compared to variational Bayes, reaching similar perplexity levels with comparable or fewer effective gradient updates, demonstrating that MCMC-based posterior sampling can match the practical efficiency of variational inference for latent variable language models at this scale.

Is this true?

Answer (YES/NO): NO